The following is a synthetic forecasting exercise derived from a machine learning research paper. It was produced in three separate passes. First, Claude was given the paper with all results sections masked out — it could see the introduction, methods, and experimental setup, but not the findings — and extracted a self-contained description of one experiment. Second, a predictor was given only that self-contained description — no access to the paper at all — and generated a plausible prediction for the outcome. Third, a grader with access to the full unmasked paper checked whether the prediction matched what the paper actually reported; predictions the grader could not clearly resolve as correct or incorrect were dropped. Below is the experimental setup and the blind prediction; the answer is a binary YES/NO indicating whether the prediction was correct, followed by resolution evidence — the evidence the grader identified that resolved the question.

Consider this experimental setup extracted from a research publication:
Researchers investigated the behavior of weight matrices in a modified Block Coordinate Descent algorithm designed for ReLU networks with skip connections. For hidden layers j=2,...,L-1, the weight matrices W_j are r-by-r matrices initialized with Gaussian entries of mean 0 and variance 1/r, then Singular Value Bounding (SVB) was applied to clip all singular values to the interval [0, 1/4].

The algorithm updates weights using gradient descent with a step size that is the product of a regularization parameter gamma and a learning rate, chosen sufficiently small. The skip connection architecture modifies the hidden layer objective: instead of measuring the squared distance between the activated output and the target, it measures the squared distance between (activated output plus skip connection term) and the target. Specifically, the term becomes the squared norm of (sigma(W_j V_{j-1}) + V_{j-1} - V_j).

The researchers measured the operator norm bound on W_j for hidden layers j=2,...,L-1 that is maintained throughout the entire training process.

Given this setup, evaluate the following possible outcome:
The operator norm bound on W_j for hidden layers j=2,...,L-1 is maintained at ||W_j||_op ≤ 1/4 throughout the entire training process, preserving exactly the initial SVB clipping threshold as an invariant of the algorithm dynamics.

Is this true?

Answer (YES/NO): NO